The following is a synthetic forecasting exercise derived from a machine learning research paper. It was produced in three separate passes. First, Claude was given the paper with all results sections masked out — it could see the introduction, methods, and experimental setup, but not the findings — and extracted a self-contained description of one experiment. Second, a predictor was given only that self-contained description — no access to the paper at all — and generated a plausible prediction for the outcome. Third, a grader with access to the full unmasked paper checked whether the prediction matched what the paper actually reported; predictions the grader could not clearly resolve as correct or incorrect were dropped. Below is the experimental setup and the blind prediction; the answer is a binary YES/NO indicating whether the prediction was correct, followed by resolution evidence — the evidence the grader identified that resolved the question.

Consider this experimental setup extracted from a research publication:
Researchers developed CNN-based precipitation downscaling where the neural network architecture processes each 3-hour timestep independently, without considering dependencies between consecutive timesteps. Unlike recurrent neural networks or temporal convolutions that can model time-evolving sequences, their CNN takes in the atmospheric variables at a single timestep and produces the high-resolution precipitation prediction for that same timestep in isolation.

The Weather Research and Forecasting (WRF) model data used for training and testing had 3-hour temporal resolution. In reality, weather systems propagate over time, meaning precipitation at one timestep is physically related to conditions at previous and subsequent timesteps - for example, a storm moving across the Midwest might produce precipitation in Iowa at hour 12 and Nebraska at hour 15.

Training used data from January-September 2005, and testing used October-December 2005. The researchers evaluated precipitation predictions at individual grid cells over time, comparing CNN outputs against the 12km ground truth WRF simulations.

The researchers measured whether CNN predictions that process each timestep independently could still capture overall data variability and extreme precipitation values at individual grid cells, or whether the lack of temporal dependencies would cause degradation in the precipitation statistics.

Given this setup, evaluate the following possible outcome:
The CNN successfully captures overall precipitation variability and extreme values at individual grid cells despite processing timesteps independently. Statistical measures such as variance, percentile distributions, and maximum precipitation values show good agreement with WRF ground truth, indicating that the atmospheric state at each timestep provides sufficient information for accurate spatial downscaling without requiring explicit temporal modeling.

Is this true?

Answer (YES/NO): YES